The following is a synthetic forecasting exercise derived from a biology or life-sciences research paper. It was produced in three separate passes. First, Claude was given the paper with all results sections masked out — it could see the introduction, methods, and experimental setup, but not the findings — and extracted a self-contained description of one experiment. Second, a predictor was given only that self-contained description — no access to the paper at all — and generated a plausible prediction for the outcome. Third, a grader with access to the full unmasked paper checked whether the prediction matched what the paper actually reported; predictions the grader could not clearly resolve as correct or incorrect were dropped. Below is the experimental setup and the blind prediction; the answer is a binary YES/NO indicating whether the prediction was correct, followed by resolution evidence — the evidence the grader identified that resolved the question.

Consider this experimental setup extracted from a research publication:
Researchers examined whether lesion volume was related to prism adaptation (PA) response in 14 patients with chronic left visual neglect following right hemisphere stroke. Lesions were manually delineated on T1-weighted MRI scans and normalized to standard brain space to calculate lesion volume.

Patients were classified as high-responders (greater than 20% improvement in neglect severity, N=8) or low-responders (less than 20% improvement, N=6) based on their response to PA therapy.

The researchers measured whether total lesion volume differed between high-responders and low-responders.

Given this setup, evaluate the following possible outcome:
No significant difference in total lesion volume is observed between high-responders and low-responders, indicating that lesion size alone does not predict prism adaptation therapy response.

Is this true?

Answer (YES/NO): YES